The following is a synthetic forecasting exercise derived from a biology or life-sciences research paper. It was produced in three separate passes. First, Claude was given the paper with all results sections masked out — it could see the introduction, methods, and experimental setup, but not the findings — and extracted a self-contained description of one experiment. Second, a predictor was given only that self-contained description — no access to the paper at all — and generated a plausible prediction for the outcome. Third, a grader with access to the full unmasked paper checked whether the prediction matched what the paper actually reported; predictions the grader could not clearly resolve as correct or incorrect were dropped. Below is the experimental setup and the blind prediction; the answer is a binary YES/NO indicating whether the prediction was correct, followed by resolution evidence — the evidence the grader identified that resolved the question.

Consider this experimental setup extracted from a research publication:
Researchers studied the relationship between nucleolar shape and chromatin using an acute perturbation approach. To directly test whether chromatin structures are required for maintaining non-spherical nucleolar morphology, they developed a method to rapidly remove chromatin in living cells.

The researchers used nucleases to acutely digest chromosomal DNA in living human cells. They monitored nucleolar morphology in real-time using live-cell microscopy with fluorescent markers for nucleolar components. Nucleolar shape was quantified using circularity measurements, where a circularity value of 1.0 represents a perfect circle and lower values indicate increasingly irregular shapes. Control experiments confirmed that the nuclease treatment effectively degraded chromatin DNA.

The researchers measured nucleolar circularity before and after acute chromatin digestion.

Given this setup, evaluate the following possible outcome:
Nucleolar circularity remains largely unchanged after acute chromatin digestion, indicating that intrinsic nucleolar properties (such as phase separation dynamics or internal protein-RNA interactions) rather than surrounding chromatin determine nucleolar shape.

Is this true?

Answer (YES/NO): NO